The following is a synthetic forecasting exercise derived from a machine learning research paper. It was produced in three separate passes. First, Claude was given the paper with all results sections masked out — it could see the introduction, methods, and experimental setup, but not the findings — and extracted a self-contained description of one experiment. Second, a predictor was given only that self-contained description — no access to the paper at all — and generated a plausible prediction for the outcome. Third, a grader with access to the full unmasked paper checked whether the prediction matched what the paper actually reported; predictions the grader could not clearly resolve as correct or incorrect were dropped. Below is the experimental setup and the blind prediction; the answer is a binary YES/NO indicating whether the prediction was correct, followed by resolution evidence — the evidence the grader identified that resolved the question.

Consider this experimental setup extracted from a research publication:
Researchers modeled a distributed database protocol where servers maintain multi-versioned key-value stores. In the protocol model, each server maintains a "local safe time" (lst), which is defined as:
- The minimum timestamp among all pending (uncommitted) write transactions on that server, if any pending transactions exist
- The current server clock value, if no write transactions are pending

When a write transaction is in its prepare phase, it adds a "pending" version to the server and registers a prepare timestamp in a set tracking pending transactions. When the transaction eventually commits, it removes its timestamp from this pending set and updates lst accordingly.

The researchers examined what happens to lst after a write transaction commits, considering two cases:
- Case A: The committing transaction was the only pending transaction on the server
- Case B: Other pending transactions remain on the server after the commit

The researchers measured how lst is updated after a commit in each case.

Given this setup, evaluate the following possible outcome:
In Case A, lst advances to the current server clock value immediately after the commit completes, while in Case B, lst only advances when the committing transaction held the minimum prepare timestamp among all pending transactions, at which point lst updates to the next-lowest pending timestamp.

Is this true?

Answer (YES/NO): YES